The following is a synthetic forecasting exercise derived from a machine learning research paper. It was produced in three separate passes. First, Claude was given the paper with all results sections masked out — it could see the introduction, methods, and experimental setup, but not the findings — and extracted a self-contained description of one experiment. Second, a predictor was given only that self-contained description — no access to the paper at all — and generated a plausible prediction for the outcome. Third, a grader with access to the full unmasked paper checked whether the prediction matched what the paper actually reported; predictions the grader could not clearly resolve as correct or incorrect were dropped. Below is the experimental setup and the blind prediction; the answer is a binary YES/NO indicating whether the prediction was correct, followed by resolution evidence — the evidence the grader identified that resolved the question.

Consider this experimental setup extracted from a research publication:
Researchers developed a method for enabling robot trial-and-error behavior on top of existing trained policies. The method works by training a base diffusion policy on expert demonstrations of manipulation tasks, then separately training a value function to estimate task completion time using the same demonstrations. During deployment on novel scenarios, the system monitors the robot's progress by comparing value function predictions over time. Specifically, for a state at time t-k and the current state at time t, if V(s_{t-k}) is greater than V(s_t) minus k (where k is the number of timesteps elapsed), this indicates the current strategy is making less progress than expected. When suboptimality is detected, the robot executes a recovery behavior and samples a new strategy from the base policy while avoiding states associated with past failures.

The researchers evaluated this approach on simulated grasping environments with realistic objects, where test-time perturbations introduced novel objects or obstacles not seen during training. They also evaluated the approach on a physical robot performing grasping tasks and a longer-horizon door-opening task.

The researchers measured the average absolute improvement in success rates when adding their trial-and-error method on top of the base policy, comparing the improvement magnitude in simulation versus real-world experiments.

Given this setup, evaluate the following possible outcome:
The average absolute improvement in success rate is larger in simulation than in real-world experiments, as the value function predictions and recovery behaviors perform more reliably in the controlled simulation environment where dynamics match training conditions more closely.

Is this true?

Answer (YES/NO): NO